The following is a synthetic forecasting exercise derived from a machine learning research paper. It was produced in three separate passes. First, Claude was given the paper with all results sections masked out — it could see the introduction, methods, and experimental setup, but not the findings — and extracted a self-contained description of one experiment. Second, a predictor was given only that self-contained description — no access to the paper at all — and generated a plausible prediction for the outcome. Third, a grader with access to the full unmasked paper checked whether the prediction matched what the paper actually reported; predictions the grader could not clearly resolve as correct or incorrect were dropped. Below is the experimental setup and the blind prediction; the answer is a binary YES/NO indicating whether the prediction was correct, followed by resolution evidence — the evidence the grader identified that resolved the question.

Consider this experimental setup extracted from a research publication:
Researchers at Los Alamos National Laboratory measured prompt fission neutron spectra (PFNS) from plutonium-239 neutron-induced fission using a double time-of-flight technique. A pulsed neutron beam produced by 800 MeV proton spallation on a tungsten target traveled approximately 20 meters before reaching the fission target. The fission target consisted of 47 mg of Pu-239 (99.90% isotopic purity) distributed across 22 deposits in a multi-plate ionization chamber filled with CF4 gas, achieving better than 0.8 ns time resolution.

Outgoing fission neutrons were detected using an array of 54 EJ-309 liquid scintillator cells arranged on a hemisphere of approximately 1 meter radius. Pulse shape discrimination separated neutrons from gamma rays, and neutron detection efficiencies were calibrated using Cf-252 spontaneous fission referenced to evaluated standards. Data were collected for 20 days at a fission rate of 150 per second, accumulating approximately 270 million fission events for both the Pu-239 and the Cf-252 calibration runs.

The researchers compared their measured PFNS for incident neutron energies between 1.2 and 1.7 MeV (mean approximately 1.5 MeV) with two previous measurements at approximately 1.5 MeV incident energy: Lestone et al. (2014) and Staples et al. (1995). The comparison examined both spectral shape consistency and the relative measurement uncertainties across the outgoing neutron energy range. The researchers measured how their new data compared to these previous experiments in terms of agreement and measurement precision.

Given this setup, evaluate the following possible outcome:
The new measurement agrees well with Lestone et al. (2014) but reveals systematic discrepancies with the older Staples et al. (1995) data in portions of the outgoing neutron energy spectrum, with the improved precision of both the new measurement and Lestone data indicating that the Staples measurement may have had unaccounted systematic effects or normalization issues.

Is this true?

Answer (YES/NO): NO